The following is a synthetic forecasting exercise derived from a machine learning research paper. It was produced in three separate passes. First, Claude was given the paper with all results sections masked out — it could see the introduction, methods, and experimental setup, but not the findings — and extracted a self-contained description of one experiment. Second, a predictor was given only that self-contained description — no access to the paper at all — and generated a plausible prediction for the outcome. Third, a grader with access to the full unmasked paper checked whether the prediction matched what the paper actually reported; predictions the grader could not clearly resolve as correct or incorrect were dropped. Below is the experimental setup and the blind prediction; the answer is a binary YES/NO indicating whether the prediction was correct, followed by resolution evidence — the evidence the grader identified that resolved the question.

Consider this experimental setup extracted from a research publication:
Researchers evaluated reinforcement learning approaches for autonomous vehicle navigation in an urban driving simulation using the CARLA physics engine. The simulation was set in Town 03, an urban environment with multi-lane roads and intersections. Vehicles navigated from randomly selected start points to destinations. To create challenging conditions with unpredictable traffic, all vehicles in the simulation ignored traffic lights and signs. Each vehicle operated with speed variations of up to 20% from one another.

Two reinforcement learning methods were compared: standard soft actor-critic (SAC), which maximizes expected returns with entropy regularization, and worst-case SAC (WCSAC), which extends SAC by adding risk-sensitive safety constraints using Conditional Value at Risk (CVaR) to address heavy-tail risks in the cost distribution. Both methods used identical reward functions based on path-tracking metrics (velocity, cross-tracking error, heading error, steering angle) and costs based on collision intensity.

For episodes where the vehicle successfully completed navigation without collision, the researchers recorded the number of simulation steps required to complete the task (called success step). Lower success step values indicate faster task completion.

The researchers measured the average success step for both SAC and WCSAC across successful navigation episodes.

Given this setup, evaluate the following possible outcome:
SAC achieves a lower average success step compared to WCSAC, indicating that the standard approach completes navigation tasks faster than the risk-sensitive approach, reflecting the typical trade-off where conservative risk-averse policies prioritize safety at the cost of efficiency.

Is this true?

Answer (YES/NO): YES